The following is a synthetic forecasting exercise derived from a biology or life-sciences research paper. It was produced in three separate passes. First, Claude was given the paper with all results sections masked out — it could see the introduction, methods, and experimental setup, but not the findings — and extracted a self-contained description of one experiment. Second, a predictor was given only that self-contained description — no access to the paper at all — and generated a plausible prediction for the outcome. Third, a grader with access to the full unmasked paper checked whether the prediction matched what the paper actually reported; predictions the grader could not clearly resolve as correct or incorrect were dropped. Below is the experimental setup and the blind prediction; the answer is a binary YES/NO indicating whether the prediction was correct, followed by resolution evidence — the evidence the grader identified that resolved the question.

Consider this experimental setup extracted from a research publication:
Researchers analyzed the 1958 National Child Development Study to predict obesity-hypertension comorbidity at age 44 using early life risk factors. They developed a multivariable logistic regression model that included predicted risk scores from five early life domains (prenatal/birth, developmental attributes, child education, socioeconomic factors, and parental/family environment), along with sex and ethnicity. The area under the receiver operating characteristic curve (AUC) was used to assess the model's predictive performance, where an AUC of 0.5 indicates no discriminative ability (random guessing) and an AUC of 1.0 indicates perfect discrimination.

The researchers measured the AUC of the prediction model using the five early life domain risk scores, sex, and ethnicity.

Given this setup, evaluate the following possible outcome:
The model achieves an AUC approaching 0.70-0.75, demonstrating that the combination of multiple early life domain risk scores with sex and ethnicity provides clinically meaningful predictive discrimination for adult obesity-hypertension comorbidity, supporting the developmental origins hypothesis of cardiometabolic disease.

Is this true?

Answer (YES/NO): YES